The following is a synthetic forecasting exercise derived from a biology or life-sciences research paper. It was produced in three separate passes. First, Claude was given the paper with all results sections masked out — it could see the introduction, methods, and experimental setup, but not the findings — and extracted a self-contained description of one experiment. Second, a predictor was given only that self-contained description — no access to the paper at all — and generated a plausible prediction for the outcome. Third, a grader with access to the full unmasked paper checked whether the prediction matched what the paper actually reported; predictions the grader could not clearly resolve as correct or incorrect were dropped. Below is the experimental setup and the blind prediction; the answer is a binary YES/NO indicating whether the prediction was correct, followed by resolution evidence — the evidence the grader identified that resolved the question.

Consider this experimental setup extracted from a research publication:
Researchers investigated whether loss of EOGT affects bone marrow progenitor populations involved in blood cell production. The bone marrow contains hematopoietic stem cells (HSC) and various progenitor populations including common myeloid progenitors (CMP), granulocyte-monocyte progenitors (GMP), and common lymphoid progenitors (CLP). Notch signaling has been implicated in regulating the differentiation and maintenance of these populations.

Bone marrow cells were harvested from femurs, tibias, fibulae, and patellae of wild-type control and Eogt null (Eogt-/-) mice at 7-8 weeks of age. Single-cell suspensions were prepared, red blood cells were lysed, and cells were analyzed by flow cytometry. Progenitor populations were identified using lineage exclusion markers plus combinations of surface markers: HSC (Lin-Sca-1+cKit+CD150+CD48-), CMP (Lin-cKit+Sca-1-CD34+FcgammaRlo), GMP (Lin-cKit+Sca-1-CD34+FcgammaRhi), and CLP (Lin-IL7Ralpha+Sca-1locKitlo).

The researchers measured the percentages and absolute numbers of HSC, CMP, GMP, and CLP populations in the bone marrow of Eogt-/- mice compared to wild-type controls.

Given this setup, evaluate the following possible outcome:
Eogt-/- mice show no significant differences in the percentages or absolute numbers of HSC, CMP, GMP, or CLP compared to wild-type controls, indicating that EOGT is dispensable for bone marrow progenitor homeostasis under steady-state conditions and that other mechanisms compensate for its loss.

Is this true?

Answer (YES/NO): NO